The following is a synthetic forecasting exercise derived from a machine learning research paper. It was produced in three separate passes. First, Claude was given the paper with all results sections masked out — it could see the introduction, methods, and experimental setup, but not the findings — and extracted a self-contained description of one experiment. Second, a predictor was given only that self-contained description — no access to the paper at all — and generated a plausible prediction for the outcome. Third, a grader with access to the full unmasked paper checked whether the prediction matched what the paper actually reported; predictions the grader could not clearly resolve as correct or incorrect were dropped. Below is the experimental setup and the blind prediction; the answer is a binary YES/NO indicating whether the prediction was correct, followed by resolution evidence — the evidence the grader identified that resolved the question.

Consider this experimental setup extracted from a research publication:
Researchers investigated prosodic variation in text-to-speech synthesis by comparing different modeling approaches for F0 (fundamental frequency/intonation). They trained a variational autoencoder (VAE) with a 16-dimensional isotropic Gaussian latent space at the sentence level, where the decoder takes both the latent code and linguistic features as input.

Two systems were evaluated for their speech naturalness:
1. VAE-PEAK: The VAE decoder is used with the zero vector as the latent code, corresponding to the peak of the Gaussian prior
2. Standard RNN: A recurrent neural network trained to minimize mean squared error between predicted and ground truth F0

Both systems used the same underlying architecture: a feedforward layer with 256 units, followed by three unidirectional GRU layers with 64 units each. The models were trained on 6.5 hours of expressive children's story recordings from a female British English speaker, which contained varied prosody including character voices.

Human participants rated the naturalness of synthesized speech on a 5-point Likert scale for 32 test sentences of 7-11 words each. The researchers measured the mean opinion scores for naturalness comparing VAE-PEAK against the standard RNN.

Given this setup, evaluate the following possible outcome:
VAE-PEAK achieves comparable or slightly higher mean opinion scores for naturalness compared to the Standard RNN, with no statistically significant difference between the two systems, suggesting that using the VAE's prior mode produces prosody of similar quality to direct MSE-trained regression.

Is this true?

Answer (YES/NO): YES